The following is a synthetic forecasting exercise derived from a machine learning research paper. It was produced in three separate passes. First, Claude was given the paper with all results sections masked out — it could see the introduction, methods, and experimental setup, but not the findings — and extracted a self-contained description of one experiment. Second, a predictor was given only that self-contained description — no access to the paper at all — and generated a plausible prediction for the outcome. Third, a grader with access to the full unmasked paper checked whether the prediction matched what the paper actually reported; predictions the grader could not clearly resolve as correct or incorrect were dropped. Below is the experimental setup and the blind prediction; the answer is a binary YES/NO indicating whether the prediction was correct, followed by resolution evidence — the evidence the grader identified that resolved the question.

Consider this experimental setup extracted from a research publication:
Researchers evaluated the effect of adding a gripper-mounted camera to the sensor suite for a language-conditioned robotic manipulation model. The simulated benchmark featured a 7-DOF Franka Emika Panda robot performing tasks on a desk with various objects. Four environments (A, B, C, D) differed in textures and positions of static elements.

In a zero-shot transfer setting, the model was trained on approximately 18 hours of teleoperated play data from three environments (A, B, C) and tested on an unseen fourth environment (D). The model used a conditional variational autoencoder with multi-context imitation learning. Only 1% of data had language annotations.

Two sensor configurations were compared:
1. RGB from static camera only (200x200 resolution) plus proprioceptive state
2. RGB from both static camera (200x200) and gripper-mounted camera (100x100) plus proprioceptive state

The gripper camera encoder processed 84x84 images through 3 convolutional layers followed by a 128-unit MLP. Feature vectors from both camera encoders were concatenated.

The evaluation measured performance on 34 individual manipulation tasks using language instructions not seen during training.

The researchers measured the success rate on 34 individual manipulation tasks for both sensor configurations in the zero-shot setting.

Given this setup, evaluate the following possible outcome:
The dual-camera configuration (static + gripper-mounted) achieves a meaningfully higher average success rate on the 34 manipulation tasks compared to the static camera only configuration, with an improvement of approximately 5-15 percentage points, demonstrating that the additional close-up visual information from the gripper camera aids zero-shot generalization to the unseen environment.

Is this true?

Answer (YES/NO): NO